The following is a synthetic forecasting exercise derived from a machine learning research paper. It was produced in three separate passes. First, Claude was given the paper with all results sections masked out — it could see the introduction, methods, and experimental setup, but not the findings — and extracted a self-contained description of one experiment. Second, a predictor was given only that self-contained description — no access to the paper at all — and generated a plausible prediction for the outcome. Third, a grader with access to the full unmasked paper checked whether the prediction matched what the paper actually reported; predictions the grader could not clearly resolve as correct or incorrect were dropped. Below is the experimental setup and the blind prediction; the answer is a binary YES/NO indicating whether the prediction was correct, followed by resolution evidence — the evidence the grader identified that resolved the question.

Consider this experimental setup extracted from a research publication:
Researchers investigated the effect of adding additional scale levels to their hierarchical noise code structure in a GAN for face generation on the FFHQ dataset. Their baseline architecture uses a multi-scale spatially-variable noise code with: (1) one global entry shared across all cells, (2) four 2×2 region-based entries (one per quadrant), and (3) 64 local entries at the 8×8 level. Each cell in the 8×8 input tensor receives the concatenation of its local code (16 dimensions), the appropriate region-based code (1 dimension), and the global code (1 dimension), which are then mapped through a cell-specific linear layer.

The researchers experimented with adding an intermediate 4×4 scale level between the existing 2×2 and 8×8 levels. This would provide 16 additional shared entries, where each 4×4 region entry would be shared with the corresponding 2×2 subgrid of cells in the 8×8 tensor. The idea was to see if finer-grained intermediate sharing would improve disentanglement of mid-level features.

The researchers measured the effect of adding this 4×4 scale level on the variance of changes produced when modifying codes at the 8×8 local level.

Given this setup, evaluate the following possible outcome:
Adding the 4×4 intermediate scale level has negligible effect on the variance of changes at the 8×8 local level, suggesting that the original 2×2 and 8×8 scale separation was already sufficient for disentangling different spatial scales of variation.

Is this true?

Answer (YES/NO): NO